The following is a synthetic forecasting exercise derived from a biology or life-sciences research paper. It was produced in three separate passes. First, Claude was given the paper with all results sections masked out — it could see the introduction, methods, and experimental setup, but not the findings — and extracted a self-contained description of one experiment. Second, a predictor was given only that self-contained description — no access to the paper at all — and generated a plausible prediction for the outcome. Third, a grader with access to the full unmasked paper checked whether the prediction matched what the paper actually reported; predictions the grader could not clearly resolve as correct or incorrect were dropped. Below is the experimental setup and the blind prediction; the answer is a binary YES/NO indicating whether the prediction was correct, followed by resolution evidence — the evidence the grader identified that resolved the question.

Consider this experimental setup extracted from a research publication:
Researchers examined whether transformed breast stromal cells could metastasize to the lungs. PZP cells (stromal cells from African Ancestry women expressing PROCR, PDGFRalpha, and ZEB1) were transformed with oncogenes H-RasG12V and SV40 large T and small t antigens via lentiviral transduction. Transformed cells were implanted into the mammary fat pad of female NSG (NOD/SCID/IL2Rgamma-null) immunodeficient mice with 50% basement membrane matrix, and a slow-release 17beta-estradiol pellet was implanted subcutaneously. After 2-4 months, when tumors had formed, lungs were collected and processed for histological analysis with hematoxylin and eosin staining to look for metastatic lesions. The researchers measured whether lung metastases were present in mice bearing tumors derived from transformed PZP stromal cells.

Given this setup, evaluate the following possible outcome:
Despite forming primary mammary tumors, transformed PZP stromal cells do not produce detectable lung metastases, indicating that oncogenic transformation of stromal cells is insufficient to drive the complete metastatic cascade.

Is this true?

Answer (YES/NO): YES